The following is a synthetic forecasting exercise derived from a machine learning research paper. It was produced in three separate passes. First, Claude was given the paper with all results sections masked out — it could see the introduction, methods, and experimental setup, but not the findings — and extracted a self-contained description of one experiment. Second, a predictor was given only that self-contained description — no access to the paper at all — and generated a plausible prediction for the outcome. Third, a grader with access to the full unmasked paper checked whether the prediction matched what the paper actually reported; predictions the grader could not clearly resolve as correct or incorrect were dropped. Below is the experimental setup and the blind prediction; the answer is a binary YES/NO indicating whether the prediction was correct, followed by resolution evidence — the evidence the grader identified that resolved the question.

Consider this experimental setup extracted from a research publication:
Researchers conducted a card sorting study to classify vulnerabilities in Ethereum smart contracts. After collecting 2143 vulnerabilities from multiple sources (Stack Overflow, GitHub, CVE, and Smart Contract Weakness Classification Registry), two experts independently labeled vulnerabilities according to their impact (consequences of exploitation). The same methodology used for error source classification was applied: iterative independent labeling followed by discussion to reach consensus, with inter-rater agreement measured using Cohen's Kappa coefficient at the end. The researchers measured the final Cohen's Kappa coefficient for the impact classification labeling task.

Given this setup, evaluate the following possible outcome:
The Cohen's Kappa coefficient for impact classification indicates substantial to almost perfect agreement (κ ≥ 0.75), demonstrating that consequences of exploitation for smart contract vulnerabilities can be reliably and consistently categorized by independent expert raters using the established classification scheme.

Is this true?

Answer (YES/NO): YES